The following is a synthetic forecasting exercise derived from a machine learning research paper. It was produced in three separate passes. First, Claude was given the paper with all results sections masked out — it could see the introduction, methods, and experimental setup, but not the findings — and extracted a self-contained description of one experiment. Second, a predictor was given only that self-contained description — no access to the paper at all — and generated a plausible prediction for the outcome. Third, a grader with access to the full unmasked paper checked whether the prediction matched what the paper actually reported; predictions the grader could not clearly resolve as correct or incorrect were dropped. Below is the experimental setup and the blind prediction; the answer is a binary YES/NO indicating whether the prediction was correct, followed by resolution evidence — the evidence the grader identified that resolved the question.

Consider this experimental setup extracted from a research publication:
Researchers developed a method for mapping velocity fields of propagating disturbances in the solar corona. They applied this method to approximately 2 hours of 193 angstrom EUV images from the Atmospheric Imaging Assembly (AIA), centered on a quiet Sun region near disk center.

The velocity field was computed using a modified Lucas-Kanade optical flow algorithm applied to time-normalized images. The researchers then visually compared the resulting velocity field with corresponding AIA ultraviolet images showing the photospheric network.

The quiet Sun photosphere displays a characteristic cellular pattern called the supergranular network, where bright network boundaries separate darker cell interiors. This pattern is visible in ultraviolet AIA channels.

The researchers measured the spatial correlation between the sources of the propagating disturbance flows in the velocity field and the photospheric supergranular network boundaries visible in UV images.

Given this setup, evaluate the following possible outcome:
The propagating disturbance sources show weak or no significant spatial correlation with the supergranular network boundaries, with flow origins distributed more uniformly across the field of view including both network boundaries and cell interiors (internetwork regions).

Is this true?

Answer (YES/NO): NO